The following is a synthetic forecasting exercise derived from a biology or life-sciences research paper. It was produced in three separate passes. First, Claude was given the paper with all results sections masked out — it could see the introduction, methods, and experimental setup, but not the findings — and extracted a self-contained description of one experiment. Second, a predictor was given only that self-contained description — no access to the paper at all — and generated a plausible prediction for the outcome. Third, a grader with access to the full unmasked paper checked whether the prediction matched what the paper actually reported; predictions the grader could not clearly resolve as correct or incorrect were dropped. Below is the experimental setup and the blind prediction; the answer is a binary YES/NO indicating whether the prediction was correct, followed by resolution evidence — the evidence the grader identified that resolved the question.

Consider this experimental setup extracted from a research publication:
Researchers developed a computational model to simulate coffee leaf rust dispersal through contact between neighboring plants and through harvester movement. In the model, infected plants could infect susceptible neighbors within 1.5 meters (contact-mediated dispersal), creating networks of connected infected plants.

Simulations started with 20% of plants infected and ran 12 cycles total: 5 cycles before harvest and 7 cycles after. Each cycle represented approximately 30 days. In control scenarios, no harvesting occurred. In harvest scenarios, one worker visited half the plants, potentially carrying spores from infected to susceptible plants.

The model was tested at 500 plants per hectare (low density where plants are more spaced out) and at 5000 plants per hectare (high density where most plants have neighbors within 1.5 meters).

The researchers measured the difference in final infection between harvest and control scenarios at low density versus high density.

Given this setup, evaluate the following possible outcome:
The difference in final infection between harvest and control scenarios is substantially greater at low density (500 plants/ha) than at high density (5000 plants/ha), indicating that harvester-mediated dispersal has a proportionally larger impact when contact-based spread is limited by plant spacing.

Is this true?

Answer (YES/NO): YES